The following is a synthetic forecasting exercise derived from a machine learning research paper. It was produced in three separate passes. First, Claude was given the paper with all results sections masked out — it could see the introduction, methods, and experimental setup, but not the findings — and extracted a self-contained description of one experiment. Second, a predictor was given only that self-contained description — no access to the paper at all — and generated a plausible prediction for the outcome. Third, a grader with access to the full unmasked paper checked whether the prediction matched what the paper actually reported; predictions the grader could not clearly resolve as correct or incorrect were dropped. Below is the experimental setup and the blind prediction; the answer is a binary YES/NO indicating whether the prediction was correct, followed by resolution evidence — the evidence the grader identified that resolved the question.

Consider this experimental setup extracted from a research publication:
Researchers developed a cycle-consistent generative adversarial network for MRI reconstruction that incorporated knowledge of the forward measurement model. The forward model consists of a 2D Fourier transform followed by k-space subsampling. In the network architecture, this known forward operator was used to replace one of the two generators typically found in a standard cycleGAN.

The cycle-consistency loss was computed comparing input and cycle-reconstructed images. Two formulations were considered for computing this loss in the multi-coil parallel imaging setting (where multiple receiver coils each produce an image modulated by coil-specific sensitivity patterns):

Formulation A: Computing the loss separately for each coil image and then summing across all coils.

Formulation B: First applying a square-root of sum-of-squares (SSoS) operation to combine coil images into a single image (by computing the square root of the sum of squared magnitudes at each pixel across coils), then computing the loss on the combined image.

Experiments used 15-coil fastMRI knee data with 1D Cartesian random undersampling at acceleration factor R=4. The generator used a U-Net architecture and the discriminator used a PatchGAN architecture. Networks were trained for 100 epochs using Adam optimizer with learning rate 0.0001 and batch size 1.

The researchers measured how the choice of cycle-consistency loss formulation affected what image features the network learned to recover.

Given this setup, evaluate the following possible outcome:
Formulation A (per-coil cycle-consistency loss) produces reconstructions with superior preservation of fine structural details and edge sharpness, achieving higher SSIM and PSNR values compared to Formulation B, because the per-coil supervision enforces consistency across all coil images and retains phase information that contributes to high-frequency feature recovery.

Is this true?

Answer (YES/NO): NO